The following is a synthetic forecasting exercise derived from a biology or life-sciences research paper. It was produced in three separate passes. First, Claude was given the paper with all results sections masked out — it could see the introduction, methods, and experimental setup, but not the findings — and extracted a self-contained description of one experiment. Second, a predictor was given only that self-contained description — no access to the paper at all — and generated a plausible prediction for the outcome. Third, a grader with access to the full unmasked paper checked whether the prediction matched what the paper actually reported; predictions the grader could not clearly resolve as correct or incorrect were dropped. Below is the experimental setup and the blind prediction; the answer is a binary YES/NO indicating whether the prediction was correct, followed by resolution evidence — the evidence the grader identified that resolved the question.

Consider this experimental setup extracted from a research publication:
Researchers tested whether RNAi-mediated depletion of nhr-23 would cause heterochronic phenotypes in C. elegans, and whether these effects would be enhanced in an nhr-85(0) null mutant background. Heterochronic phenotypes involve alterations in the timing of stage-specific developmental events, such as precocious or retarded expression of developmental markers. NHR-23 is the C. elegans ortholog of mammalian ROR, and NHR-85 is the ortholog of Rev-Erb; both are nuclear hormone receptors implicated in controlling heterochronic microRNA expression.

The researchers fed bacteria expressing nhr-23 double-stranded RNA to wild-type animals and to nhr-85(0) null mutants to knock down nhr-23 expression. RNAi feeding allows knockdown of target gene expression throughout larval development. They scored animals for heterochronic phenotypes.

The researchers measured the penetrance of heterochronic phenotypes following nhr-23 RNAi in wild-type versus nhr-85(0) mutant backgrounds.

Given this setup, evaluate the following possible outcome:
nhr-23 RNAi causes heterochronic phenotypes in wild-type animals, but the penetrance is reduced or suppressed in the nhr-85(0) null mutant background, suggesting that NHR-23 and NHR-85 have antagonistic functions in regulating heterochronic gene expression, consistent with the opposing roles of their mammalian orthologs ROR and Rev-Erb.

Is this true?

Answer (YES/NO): NO